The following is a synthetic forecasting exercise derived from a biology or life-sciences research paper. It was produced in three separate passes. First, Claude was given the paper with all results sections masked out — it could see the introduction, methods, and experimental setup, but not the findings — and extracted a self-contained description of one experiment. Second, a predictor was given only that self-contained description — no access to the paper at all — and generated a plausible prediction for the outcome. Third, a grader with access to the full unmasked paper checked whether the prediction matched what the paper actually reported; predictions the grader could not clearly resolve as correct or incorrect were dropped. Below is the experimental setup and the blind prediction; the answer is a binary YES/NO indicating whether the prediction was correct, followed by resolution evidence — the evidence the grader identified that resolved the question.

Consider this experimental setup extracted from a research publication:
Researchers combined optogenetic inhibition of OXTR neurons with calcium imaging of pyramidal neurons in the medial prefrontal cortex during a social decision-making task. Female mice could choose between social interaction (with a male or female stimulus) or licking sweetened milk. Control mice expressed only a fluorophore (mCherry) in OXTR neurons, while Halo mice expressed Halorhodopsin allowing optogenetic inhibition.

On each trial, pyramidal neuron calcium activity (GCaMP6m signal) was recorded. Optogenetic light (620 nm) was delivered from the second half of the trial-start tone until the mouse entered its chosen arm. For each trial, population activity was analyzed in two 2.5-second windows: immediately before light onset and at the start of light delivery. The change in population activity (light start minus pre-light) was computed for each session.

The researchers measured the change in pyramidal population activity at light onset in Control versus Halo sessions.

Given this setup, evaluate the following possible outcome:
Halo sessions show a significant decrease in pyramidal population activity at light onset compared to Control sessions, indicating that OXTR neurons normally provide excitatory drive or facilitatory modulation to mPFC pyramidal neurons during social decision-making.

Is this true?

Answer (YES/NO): NO